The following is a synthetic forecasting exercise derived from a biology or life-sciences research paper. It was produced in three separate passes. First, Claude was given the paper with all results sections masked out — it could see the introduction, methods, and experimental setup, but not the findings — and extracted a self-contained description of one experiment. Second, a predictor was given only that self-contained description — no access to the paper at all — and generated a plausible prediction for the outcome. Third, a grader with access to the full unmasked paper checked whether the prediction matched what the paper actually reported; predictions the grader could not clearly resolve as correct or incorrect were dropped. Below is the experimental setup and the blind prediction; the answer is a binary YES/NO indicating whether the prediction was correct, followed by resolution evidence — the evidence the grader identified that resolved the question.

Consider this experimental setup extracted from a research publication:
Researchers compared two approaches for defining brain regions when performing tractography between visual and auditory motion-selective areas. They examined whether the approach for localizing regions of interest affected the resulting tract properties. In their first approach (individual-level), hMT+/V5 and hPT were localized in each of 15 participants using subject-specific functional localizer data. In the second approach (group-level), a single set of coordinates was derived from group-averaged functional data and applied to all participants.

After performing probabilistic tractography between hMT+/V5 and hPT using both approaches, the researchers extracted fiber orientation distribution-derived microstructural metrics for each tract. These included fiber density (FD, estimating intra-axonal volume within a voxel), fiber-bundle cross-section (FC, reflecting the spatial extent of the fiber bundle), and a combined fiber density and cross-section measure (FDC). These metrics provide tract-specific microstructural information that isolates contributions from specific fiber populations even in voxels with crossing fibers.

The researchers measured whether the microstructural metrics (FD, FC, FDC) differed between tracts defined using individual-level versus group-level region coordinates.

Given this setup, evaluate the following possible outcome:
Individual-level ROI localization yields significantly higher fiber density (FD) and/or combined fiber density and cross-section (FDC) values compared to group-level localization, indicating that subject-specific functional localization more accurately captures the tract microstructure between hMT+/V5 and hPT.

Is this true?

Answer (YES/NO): NO